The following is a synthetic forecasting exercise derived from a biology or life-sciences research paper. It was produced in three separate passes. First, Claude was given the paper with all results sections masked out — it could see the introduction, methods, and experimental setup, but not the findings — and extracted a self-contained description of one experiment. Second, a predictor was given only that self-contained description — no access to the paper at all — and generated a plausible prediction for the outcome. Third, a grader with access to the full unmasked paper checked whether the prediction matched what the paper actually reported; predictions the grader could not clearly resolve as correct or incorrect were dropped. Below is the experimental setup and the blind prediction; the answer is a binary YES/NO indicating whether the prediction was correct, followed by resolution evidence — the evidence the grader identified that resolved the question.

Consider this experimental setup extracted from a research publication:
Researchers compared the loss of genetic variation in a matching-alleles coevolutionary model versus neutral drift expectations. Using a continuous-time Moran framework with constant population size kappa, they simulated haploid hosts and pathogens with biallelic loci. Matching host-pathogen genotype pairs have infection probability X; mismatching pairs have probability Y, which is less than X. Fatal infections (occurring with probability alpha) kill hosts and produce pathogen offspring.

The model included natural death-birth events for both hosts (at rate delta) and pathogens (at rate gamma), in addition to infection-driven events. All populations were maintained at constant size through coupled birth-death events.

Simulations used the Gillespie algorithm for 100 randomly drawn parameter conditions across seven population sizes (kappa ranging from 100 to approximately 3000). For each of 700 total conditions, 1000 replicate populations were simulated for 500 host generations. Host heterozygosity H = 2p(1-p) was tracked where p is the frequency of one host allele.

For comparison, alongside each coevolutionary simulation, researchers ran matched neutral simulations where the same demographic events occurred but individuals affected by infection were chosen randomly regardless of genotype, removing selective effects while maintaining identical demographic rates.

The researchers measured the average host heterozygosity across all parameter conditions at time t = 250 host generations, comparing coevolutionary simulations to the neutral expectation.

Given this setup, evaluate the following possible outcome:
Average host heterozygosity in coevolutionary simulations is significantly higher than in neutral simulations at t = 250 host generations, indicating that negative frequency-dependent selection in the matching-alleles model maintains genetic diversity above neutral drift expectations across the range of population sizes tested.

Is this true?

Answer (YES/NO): NO